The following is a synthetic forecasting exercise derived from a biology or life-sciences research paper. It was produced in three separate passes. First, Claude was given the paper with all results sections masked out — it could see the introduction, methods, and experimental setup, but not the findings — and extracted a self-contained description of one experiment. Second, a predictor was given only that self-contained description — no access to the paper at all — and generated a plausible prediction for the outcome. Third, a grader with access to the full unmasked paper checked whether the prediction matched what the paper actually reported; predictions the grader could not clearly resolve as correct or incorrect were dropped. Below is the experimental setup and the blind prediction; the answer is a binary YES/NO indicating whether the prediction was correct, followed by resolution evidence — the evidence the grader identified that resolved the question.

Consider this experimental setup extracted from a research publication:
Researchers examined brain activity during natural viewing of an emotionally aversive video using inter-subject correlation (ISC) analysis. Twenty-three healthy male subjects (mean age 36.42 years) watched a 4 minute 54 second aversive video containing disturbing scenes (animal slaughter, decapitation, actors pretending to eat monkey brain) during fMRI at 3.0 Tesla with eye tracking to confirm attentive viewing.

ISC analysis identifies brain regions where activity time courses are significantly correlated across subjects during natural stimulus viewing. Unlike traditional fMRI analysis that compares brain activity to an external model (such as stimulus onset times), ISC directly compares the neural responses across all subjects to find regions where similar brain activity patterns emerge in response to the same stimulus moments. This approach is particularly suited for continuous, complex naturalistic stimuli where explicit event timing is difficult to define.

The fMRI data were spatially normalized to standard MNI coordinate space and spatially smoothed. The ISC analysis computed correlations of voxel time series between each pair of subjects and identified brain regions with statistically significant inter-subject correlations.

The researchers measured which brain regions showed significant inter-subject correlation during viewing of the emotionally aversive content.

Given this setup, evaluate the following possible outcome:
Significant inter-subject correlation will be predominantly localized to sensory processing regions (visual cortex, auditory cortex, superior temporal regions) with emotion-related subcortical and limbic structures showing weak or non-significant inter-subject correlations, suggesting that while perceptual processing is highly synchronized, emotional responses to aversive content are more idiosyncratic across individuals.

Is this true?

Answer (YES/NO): NO